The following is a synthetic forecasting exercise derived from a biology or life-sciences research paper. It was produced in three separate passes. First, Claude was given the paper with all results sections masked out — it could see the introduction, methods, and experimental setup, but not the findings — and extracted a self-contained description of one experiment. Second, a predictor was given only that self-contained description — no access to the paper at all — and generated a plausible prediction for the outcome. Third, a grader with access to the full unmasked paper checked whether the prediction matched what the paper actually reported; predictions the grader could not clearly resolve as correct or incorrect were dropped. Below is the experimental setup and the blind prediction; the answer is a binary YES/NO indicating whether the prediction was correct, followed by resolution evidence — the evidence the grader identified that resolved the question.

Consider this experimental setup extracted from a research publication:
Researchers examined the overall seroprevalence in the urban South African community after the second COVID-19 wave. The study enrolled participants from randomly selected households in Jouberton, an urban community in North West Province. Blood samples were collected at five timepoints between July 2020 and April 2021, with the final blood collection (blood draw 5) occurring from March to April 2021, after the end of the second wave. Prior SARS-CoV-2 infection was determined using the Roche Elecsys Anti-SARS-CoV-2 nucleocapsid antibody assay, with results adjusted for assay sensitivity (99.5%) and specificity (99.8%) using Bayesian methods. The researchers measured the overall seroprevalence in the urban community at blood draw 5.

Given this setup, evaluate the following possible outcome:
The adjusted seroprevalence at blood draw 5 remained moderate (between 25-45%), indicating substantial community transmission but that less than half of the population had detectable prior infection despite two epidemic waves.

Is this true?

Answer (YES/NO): YES